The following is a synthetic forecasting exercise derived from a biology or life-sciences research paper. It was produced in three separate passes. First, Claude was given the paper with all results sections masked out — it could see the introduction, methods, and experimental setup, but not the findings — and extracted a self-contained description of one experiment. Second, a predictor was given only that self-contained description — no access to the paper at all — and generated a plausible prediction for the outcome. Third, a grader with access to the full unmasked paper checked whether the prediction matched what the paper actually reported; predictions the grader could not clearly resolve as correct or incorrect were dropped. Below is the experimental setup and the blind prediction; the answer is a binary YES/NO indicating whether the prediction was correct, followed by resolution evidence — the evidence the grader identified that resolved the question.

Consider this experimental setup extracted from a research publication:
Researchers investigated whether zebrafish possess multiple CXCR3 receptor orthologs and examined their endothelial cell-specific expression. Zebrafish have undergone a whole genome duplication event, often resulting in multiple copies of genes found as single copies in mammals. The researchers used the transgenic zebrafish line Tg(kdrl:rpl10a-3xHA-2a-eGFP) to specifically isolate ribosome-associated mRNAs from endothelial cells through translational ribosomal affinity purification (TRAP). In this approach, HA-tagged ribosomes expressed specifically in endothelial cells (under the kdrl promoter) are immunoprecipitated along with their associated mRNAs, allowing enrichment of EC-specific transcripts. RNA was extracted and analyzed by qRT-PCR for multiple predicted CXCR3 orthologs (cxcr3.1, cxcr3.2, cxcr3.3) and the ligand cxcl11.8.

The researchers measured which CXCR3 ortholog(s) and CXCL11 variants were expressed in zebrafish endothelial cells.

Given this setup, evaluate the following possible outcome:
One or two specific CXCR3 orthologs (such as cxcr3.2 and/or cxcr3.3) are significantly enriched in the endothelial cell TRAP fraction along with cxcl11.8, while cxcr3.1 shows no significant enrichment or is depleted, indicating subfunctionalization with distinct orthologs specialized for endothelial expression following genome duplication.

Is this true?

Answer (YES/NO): NO